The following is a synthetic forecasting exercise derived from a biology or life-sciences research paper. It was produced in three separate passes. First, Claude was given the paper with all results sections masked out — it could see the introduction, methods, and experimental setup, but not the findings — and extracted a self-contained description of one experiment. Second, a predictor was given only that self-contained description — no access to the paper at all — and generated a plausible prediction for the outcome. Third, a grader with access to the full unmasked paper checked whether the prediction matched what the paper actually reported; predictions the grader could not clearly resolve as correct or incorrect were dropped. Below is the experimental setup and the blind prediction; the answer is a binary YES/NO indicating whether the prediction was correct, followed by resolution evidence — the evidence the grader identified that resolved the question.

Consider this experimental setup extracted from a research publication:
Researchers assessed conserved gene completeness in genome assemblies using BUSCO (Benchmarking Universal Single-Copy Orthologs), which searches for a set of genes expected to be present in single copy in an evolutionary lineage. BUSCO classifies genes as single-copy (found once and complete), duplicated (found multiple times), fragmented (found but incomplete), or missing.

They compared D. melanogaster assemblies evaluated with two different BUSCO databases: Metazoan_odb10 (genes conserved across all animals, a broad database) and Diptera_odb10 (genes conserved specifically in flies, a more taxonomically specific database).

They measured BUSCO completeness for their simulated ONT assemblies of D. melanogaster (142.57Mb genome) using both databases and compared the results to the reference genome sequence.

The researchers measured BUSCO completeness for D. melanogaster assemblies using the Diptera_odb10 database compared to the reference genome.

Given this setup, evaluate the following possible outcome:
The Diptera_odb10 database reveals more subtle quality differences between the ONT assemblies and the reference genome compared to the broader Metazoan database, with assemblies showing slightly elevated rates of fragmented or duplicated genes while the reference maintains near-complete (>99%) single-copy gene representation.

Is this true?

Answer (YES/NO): NO